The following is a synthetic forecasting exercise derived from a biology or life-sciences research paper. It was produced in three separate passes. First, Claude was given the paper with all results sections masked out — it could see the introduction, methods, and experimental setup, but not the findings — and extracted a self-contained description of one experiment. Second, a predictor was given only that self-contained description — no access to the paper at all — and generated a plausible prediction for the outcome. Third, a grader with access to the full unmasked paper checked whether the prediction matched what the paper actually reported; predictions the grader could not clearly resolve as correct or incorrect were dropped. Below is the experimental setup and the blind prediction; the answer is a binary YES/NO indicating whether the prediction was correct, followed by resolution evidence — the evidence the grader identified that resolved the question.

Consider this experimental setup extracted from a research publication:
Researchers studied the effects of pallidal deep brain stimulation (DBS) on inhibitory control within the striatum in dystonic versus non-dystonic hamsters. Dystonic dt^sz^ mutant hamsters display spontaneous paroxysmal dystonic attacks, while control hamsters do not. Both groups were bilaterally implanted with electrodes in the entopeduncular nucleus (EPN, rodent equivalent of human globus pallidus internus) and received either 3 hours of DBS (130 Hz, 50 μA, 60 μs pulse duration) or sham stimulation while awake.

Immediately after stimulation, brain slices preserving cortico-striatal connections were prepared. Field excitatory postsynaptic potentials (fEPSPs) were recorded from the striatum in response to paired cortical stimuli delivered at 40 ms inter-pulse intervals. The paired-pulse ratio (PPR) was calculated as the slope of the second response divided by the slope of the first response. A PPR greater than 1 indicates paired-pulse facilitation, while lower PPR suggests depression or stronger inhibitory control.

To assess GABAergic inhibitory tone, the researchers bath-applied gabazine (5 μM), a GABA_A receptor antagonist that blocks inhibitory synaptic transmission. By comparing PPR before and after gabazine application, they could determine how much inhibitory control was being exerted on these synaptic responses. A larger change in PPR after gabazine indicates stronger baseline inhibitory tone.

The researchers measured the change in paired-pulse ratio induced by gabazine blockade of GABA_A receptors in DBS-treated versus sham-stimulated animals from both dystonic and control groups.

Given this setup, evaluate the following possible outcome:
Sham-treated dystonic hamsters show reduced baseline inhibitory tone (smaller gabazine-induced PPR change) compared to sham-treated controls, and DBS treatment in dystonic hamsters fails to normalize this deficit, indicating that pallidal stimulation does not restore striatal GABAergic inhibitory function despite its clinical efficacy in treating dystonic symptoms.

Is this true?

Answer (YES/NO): NO